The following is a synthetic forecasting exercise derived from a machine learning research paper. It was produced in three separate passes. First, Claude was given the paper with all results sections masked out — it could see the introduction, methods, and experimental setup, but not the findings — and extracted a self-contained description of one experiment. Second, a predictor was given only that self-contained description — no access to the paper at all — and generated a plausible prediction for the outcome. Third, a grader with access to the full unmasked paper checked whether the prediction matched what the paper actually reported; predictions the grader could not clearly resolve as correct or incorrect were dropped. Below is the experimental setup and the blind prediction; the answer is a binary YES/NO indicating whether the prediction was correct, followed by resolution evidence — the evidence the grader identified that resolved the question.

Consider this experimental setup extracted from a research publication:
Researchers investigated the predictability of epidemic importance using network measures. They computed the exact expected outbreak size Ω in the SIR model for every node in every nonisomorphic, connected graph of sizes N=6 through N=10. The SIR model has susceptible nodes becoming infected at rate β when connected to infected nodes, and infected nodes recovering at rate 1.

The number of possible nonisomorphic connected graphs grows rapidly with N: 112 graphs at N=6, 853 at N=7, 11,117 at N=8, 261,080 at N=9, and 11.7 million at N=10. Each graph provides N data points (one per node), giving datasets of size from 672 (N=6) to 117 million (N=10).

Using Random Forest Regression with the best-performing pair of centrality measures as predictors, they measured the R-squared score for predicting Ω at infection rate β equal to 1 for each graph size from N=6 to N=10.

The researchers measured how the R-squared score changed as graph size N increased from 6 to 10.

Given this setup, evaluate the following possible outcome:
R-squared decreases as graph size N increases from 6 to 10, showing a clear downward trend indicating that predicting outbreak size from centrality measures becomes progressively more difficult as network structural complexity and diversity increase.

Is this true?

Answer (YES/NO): NO